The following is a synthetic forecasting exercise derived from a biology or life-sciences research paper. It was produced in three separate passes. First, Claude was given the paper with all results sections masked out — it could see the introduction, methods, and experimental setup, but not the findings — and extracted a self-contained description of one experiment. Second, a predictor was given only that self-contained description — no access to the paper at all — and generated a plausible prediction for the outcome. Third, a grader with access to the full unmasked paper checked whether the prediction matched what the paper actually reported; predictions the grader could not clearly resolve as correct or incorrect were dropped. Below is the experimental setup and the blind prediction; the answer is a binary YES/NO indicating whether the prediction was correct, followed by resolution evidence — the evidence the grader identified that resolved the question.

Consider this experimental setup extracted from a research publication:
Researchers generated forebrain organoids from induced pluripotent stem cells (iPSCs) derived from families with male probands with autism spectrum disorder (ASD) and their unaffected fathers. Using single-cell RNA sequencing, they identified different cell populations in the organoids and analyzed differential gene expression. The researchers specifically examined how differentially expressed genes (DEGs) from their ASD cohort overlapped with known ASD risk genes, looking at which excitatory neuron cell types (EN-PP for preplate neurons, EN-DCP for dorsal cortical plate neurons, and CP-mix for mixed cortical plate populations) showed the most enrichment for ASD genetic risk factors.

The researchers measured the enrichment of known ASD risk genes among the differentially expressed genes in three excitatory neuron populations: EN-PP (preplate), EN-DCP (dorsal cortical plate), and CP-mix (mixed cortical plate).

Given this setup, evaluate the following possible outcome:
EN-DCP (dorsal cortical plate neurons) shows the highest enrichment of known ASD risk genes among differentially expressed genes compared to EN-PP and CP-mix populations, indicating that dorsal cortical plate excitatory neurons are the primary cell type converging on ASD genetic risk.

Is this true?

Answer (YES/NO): NO